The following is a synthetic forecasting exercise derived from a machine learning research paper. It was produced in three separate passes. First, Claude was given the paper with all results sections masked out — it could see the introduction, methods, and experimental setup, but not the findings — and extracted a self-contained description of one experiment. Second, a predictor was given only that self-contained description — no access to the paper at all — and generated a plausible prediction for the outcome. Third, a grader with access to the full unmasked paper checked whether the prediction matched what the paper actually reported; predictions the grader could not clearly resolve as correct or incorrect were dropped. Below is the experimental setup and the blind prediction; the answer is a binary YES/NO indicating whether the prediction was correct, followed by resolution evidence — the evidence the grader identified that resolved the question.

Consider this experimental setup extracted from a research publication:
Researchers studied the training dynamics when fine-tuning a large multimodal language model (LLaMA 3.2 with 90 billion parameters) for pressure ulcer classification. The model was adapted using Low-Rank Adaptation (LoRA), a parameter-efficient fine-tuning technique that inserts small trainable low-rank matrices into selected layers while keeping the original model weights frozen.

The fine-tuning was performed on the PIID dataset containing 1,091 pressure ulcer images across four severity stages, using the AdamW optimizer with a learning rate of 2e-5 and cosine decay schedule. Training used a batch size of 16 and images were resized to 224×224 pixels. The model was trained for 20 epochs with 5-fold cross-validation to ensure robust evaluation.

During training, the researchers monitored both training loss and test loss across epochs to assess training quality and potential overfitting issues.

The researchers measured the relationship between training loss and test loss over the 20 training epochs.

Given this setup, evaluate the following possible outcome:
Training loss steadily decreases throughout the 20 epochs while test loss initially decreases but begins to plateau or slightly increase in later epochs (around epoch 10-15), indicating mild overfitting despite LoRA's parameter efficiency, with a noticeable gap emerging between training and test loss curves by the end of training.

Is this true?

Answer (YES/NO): NO